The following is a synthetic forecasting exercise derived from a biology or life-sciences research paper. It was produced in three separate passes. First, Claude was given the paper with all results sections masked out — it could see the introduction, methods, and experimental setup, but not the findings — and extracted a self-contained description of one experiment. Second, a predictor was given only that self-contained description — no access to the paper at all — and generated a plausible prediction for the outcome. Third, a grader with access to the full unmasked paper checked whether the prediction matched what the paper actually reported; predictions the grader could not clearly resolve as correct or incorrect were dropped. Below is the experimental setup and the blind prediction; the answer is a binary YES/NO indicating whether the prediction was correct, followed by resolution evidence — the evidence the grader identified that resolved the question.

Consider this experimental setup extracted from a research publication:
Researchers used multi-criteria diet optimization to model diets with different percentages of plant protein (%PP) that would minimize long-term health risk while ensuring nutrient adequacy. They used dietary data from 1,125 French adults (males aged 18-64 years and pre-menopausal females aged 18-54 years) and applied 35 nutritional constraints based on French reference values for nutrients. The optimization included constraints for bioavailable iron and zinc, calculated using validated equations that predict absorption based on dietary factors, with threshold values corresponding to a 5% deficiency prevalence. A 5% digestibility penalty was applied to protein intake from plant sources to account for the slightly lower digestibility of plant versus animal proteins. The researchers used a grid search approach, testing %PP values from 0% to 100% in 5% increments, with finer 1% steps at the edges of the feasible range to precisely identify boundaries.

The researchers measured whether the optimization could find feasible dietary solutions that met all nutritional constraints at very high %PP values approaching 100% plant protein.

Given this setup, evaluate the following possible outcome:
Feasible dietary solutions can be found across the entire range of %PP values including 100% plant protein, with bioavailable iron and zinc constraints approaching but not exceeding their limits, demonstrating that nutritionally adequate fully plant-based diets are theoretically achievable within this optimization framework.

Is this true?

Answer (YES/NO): NO